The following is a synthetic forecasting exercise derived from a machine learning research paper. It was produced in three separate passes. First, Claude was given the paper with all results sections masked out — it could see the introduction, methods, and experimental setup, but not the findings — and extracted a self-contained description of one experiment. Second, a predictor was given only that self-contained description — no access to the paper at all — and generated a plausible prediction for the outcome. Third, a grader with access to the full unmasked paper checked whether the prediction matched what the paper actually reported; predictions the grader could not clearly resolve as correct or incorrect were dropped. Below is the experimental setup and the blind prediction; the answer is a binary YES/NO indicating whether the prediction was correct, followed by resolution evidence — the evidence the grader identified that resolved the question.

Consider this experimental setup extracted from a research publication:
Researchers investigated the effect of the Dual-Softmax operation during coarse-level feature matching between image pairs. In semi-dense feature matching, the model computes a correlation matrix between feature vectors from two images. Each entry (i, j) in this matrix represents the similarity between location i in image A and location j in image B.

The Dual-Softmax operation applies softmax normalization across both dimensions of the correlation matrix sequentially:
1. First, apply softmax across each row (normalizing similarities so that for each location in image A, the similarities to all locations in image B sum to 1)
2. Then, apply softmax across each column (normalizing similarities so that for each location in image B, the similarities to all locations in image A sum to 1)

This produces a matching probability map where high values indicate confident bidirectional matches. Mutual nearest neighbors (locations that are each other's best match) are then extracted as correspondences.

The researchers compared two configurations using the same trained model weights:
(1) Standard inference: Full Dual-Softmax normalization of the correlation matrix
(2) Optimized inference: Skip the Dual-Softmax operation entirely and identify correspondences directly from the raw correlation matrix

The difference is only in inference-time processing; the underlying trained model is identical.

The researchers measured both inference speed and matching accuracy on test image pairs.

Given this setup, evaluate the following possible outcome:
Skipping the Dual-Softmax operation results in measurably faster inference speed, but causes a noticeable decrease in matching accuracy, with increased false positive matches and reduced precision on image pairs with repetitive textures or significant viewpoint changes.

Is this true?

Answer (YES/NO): NO